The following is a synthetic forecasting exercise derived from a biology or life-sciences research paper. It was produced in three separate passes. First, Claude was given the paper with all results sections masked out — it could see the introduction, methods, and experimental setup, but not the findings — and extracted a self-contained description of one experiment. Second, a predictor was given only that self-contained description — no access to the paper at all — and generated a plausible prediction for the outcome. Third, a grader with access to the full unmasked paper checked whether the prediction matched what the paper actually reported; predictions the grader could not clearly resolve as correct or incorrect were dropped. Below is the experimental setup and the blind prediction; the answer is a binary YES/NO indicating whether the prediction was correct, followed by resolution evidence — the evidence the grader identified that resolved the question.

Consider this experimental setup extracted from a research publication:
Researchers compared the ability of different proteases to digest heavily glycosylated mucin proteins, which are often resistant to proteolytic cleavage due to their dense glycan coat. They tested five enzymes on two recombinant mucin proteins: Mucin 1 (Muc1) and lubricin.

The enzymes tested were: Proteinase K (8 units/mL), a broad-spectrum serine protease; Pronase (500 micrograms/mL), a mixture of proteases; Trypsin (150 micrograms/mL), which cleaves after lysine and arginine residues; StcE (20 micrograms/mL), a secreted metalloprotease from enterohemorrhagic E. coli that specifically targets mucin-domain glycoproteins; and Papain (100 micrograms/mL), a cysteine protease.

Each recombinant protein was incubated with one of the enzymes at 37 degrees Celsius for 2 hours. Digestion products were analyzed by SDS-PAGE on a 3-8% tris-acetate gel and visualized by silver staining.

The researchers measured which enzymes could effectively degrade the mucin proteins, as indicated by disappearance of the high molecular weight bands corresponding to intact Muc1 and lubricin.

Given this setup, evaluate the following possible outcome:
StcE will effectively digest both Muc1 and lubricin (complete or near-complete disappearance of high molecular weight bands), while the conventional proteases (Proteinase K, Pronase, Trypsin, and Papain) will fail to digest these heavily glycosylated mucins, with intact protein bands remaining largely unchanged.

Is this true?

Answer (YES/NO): NO